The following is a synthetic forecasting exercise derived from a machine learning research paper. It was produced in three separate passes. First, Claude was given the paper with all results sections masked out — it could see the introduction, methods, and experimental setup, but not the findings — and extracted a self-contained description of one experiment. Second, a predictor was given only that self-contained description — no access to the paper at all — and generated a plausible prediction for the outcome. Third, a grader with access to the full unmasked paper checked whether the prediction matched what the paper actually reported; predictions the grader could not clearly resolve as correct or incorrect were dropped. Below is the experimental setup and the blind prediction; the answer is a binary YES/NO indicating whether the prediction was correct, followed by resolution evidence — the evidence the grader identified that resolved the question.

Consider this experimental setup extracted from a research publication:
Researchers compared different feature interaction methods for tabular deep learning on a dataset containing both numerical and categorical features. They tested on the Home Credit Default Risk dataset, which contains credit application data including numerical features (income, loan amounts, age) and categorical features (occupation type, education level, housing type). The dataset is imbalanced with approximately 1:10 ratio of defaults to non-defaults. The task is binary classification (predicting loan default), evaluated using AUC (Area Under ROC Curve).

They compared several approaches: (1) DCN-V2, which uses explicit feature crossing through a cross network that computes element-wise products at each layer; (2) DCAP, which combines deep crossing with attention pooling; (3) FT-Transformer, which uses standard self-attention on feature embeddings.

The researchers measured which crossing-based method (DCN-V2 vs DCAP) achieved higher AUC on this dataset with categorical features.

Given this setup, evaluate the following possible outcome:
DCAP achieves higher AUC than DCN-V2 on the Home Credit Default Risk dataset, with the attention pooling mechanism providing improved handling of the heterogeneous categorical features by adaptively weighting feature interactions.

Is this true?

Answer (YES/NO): YES